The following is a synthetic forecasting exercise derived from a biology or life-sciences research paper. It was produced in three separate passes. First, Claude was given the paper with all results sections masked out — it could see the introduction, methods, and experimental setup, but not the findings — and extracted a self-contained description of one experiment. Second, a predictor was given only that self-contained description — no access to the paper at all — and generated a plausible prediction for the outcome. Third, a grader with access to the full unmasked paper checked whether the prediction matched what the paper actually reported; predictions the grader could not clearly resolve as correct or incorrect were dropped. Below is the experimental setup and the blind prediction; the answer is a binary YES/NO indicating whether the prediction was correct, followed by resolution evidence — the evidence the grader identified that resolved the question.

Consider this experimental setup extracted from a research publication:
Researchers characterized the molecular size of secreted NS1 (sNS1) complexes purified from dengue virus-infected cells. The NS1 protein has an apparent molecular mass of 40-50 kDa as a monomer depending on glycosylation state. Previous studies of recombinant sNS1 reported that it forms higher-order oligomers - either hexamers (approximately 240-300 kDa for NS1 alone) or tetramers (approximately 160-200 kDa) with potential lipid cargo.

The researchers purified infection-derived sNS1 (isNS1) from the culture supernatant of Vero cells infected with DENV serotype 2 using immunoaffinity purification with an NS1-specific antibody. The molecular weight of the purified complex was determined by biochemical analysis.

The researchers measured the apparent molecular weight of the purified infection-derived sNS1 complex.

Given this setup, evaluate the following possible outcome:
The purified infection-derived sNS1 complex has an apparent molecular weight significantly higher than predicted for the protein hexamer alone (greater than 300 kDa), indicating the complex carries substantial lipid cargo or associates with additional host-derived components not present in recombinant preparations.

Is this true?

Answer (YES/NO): NO